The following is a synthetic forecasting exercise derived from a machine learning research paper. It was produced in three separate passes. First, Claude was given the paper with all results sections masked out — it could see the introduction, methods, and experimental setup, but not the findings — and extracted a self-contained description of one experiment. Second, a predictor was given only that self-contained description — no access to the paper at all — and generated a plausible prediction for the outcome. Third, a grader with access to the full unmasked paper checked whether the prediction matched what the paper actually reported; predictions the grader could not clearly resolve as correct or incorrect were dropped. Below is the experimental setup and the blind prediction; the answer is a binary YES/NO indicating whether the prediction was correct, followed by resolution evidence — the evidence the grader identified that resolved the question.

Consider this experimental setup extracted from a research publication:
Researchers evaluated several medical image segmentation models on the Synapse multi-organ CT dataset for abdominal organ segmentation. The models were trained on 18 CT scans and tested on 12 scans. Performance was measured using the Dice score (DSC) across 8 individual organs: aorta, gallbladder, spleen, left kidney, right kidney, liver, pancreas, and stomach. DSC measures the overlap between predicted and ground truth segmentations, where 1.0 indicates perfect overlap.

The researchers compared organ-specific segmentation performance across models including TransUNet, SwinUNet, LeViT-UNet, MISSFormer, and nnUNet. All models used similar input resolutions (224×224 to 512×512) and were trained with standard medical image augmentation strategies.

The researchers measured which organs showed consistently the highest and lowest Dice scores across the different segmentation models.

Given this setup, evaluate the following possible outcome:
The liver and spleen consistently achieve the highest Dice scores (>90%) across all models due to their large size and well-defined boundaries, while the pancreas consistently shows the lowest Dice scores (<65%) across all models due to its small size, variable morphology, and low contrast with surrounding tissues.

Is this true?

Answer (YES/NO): NO